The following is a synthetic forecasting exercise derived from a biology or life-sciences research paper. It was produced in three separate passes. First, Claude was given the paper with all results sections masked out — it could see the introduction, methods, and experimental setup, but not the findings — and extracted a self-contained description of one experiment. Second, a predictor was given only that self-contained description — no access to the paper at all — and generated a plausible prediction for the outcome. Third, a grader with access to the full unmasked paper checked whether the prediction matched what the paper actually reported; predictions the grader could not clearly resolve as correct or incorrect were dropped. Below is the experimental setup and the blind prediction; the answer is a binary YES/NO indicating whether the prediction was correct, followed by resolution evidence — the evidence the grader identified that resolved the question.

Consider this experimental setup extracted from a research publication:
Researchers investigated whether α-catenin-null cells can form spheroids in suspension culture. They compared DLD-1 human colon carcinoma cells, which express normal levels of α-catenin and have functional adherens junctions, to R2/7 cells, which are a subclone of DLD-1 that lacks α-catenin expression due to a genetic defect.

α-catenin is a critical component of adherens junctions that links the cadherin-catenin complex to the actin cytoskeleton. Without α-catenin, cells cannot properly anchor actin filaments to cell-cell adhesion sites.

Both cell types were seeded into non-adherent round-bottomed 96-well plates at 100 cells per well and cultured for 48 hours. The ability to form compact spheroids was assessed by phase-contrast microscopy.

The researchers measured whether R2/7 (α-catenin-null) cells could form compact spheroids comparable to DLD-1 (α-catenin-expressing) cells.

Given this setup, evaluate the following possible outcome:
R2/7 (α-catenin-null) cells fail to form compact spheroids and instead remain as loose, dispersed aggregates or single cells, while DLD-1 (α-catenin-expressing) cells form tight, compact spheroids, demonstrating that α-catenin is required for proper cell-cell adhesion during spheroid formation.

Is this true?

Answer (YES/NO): NO